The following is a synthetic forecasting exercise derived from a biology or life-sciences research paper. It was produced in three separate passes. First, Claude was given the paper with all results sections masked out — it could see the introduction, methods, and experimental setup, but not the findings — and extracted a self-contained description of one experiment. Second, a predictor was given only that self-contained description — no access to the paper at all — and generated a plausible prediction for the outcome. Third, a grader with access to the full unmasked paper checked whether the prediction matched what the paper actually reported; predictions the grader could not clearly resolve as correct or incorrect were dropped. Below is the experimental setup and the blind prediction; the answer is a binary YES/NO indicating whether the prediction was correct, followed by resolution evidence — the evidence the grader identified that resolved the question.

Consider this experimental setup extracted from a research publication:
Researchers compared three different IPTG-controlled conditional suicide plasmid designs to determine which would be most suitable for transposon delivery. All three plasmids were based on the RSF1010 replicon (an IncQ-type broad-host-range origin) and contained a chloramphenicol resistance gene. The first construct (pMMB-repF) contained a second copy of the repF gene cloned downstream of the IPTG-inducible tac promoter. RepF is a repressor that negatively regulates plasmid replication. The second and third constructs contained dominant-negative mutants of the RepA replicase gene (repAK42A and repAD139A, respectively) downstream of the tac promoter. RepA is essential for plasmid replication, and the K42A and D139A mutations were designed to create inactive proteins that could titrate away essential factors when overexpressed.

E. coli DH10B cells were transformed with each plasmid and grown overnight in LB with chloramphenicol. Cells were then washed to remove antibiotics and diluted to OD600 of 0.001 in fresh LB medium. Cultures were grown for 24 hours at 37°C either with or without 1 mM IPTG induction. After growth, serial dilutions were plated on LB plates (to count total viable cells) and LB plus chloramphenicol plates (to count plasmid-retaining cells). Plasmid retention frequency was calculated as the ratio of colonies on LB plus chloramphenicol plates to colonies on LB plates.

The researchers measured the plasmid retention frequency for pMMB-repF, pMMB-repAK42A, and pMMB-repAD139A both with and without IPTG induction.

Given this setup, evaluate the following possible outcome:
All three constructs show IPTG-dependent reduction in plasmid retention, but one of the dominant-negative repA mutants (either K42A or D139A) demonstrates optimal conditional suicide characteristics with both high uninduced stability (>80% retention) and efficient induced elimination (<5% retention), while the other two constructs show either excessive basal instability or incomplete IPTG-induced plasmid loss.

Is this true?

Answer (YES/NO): NO